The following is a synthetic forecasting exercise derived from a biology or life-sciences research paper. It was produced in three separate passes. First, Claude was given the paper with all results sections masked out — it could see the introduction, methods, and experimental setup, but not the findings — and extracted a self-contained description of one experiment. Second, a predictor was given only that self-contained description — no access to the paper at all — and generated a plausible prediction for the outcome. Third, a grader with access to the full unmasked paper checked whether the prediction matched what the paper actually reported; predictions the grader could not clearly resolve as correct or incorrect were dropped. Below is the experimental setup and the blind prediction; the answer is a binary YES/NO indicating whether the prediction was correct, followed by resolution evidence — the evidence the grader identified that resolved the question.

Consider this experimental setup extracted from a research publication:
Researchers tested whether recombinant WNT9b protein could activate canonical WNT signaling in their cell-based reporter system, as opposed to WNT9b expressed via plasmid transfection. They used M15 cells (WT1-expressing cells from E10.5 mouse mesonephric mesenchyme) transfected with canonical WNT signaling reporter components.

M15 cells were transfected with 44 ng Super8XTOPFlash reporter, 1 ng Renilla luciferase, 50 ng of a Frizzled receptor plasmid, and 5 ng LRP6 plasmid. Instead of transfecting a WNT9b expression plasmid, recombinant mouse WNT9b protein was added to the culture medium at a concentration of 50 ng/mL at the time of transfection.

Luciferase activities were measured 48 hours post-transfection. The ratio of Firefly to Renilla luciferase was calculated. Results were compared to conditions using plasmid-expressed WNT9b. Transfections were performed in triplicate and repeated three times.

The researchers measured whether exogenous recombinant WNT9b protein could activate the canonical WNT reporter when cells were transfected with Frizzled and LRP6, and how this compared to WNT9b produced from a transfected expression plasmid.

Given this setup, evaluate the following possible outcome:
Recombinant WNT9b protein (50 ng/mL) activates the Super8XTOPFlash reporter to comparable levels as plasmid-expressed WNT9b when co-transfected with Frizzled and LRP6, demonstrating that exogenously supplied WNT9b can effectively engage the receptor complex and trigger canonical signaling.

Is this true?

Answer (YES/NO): NO